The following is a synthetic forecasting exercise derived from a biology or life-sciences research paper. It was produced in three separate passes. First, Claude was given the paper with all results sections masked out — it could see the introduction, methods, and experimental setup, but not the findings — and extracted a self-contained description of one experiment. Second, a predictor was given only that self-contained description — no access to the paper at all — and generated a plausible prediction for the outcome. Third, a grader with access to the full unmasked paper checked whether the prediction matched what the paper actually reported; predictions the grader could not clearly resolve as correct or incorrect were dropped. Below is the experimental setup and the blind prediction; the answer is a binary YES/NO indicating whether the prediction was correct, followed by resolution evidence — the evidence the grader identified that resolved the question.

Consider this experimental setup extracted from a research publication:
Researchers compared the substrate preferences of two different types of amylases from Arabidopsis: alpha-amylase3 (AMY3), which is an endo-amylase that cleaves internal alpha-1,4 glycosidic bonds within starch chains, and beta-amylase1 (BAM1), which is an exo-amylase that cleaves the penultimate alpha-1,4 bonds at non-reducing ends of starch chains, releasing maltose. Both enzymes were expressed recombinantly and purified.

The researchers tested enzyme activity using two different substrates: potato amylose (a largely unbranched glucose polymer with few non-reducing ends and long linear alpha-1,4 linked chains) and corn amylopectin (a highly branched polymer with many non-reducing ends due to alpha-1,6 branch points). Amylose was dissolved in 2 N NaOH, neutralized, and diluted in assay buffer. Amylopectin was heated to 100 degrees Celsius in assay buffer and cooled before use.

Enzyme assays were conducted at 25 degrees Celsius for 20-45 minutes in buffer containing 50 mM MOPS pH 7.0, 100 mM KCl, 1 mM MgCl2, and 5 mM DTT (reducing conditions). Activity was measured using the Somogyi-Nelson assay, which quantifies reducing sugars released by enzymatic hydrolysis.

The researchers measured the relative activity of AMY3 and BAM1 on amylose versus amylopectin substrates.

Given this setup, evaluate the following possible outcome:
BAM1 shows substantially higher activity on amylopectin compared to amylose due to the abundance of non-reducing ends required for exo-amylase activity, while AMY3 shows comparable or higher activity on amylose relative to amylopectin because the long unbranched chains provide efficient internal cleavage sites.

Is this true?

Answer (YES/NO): NO